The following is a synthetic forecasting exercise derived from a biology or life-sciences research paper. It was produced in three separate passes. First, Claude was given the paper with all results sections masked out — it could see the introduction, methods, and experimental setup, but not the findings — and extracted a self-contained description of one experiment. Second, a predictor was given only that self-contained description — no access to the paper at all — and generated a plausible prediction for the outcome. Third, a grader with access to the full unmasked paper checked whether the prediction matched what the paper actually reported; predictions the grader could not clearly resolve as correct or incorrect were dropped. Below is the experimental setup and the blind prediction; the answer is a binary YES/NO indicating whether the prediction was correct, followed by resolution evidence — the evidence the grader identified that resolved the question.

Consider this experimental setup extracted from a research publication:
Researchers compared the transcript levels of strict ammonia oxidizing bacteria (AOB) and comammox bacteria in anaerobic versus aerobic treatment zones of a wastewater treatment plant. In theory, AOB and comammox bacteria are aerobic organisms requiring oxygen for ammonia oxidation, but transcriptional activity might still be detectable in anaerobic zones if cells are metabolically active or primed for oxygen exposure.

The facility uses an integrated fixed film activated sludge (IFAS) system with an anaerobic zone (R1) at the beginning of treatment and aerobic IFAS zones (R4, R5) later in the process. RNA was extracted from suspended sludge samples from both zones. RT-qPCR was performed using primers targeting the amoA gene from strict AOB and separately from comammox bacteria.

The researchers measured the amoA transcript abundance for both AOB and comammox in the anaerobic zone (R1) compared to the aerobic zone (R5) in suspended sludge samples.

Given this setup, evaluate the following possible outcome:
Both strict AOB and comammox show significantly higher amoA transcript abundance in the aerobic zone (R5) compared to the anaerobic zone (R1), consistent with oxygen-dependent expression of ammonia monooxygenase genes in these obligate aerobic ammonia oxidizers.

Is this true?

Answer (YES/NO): NO